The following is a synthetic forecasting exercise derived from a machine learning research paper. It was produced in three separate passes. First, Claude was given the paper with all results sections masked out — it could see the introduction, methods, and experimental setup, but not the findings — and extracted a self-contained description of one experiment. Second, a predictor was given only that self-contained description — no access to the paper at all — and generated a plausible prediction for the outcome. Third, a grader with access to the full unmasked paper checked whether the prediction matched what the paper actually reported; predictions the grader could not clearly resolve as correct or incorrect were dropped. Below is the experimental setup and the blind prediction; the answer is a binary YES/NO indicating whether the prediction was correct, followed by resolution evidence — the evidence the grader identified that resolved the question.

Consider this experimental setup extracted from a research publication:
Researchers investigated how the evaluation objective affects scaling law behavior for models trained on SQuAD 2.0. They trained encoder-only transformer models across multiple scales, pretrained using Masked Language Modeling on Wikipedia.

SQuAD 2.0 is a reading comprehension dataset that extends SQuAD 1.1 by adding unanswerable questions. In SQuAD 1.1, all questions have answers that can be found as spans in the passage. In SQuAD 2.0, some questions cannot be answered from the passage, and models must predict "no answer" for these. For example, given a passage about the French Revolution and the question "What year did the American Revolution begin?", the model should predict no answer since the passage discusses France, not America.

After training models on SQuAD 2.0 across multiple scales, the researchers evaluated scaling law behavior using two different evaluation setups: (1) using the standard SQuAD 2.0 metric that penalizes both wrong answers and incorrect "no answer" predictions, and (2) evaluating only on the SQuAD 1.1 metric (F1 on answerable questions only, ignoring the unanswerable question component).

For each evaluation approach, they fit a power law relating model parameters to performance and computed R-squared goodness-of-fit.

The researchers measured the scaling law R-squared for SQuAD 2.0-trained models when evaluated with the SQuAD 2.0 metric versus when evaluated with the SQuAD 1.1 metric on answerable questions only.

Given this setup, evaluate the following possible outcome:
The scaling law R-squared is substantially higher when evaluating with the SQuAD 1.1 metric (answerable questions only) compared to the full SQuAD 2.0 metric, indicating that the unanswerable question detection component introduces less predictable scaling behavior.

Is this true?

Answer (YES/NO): YES